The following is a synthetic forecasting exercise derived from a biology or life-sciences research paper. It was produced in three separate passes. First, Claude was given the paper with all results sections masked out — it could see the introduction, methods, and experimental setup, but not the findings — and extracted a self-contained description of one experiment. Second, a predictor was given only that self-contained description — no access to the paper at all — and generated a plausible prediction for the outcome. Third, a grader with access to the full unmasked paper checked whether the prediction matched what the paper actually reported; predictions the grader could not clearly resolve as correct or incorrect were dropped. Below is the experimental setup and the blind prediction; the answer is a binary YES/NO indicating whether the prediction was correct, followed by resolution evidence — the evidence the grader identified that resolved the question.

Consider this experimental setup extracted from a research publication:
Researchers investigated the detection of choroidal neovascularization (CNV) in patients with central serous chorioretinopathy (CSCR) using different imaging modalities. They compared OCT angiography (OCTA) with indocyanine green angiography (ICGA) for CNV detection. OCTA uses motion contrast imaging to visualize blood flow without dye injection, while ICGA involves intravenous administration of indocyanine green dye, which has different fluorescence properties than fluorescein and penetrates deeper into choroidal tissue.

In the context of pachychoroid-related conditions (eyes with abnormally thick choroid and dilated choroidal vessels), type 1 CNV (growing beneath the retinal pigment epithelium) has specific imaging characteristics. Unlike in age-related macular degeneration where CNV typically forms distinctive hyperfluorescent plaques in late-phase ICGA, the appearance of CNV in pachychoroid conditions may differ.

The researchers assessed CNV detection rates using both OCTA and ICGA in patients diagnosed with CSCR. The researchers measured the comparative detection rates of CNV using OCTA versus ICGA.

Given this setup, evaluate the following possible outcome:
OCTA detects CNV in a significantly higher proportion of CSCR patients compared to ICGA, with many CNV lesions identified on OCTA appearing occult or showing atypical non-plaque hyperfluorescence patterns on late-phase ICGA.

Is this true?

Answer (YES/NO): YES